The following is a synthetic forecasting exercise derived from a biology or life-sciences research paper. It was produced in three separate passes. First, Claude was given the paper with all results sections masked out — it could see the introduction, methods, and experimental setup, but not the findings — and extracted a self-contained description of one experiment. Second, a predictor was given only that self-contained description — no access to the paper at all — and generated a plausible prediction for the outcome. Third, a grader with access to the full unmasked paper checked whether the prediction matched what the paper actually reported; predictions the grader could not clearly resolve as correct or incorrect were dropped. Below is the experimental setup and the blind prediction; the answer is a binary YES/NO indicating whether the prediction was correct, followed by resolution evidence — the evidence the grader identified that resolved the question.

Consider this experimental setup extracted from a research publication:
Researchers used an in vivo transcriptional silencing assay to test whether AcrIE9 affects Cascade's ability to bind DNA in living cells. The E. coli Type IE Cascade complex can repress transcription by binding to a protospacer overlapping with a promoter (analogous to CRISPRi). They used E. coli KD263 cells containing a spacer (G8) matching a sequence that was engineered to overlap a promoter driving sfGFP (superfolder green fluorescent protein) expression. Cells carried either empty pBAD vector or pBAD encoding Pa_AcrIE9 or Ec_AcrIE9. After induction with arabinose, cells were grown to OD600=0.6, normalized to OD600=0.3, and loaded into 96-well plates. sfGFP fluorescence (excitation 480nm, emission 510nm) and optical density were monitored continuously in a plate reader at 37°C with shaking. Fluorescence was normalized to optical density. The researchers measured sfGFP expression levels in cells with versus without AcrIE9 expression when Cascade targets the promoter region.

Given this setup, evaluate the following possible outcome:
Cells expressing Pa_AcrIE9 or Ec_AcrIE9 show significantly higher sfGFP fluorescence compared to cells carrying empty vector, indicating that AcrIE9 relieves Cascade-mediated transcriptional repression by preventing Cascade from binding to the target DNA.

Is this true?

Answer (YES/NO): YES